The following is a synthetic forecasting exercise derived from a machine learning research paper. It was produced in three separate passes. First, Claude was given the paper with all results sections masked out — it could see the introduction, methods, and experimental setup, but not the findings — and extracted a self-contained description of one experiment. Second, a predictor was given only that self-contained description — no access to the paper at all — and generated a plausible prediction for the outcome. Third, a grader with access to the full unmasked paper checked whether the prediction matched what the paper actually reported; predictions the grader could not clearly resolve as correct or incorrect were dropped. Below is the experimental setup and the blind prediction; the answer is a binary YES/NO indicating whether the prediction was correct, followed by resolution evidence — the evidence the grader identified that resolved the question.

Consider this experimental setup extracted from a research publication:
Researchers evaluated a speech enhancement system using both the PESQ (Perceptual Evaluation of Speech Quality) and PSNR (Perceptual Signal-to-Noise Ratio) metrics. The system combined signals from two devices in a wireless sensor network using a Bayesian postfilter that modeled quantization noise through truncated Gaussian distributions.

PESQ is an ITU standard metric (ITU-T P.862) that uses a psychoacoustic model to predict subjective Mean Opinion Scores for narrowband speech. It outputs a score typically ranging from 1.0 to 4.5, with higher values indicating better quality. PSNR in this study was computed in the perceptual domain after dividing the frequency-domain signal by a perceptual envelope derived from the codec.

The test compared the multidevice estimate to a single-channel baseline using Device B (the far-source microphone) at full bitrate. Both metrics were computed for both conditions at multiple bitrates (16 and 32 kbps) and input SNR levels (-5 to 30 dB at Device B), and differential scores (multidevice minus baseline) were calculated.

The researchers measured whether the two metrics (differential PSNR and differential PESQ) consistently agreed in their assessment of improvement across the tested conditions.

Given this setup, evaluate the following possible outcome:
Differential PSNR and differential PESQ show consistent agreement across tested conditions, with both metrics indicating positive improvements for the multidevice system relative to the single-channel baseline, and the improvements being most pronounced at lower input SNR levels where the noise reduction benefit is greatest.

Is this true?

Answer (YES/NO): NO